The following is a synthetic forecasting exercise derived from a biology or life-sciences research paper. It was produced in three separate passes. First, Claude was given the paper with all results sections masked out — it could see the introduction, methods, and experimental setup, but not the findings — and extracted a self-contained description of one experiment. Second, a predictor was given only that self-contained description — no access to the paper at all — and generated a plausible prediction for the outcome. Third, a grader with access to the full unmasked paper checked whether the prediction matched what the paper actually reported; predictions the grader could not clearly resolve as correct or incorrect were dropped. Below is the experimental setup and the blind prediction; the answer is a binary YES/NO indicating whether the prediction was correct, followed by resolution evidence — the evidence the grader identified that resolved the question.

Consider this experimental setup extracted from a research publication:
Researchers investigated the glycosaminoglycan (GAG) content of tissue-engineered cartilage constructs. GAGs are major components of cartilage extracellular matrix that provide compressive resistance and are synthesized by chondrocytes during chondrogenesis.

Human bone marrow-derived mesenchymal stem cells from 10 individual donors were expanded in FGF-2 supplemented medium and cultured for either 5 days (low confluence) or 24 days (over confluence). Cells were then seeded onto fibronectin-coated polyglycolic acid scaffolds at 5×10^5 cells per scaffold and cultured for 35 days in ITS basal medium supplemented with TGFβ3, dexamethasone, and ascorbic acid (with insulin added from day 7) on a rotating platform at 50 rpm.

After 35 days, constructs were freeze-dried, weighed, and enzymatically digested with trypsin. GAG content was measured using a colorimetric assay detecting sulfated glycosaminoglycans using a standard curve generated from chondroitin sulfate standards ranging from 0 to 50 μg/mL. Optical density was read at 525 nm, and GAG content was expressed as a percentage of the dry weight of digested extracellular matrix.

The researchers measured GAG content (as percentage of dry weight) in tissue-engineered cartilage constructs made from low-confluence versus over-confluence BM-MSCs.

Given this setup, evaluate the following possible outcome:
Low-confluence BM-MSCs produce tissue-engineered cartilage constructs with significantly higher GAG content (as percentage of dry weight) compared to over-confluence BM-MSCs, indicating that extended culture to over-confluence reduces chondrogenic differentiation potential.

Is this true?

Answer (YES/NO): NO